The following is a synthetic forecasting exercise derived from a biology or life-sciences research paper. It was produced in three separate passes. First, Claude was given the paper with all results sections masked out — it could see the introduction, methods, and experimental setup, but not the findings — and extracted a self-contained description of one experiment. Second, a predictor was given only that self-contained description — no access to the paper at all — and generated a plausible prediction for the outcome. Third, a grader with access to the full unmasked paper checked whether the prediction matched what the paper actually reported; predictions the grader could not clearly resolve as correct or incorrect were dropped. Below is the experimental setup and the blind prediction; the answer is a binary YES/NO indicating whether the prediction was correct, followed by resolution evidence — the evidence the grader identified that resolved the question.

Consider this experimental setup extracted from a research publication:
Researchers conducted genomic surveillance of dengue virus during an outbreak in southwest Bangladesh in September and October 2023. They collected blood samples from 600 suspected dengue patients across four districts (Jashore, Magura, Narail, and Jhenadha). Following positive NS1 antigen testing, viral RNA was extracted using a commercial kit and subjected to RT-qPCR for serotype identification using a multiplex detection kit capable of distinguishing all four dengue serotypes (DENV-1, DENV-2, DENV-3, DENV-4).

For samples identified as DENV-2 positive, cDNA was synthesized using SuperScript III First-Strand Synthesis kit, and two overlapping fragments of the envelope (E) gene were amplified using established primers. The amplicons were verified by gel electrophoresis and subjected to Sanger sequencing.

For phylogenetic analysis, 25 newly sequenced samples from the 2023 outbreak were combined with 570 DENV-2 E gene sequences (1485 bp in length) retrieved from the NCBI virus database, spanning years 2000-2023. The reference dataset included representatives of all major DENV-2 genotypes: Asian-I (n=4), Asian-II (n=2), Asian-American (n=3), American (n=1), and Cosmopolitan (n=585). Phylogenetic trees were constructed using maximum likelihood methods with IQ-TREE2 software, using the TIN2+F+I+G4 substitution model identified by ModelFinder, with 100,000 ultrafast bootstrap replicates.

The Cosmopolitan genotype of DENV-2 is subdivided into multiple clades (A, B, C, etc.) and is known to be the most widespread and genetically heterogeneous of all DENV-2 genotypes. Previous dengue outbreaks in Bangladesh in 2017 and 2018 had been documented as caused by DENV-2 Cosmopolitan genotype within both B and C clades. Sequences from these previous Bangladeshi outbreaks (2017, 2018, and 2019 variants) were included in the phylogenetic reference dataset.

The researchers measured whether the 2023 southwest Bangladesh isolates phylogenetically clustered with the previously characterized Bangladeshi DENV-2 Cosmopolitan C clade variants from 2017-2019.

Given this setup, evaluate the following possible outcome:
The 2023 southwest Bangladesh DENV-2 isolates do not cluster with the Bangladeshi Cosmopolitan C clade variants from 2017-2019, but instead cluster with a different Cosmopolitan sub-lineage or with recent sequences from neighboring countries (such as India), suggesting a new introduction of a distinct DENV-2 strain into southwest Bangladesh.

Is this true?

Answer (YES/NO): YES